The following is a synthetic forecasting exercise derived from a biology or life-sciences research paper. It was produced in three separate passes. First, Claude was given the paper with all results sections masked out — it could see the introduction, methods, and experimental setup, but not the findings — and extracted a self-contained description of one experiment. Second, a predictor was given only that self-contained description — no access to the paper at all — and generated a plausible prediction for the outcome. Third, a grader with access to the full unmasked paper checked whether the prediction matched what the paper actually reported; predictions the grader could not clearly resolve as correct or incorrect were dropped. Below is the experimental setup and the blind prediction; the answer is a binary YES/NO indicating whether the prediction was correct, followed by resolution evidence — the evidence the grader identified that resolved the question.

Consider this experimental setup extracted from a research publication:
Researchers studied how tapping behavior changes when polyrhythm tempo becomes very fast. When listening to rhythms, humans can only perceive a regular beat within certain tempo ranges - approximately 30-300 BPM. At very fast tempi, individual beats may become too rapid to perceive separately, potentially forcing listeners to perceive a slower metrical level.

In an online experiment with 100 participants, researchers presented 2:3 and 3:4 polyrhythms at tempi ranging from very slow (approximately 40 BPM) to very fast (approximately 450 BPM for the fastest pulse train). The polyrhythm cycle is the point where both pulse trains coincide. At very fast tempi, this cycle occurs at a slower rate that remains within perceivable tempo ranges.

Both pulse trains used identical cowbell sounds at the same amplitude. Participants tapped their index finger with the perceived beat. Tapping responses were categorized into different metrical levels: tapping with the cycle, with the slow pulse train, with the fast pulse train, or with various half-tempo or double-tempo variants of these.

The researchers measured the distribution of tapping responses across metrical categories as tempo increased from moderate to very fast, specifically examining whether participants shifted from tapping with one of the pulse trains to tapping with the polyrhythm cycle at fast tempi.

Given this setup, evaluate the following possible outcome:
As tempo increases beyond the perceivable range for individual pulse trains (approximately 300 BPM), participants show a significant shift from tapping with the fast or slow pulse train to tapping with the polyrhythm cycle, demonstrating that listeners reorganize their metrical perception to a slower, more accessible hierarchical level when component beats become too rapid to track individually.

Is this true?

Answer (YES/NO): YES